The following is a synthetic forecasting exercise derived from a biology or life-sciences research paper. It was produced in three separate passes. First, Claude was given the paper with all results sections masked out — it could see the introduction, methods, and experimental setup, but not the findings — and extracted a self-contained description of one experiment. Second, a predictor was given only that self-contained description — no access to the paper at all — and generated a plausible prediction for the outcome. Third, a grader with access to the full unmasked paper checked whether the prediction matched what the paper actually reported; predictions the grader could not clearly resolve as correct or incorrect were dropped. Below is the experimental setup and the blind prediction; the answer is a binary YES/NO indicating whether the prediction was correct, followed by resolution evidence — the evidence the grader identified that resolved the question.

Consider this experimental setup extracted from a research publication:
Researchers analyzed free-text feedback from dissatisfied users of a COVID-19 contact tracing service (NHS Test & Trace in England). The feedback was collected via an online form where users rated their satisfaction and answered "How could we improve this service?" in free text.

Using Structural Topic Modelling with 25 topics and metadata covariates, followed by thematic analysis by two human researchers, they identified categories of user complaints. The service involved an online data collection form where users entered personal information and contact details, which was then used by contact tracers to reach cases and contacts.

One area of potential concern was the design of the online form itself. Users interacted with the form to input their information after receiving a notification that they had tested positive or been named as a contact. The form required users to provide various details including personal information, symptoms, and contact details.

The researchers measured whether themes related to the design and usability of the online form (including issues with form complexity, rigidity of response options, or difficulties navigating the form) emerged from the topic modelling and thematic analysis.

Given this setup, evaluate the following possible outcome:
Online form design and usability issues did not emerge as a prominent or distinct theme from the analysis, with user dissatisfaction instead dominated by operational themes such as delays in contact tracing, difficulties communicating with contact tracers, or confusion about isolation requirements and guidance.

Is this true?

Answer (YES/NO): NO